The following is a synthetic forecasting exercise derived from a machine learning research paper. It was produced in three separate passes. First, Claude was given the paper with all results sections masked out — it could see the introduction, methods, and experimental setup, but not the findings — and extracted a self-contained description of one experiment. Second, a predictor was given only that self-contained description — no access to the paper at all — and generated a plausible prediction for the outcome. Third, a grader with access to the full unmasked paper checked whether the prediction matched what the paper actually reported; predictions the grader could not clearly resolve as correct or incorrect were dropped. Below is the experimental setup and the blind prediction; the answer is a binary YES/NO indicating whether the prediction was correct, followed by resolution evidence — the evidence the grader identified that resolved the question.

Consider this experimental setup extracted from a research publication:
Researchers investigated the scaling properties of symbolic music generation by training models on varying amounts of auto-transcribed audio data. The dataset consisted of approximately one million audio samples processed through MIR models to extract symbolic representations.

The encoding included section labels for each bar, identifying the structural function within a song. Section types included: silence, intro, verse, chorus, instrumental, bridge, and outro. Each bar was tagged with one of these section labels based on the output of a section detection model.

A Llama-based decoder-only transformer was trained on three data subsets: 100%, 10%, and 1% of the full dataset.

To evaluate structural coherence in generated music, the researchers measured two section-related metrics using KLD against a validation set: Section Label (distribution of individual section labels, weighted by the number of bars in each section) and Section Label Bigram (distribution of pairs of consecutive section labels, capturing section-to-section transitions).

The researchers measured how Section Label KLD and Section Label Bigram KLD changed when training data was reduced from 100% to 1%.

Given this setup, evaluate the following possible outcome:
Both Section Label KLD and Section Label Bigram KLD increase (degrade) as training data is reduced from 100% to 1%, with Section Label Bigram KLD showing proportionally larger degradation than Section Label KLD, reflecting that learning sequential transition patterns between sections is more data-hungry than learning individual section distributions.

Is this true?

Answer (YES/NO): NO